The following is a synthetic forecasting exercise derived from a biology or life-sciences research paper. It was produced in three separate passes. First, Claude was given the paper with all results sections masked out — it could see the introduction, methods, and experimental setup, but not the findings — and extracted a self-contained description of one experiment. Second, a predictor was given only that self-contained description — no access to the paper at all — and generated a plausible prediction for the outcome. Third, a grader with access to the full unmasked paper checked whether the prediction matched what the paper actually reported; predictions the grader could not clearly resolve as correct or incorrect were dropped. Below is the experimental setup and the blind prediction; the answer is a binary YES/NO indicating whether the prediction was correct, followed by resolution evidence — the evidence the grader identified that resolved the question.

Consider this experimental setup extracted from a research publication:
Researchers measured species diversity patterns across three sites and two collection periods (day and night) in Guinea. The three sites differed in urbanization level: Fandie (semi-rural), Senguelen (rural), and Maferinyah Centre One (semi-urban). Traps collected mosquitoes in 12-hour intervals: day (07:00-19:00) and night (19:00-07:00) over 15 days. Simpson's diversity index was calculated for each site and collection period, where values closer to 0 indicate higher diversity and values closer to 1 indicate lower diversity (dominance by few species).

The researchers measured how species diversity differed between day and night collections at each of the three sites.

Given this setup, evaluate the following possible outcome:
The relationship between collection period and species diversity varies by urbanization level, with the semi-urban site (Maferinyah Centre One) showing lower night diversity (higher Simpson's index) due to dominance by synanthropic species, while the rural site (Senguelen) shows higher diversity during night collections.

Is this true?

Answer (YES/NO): NO